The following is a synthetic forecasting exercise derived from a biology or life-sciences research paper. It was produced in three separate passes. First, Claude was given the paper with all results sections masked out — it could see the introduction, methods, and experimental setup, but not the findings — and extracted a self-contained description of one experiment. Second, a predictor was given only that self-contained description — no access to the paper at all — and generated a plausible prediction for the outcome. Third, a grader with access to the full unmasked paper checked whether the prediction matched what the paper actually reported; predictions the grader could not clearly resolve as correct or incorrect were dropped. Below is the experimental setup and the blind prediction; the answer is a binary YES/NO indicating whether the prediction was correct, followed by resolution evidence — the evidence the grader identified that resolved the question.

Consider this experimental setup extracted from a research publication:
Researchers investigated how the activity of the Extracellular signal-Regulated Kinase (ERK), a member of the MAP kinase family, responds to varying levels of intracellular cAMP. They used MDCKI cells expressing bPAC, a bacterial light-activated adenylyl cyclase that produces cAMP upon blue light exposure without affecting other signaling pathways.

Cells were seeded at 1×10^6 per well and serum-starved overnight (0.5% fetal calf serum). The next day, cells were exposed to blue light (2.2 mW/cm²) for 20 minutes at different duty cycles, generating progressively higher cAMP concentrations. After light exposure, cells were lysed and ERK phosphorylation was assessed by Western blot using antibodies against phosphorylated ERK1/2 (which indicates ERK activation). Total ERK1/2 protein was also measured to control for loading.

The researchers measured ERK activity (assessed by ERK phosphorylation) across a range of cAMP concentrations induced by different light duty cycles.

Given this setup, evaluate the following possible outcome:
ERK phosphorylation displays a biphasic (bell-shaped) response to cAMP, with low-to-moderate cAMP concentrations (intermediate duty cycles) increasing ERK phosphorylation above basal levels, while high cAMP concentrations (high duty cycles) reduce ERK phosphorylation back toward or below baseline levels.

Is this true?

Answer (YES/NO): NO